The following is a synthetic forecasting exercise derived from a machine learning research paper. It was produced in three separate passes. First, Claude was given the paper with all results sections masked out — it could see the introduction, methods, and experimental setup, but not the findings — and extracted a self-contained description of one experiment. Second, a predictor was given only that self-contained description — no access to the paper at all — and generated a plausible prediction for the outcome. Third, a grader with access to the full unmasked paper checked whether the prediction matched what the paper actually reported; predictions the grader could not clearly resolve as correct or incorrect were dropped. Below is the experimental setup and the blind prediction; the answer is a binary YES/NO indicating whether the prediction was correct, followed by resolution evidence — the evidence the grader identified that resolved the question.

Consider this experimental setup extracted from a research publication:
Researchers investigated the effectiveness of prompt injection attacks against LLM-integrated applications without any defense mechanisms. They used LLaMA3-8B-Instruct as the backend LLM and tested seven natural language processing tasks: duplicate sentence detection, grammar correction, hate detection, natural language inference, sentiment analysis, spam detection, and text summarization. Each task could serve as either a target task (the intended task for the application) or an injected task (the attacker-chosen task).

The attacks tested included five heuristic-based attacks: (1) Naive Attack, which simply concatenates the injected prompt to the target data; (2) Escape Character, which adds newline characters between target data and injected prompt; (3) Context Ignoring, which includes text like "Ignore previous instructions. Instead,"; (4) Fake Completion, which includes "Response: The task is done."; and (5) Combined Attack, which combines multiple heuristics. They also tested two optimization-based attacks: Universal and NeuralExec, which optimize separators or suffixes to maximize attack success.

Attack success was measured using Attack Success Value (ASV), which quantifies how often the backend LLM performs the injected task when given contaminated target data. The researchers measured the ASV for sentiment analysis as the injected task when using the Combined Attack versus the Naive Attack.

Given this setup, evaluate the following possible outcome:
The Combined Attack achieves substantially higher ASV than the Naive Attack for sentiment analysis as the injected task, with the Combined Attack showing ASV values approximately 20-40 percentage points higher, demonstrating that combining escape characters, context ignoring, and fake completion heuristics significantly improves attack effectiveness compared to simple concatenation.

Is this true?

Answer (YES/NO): NO